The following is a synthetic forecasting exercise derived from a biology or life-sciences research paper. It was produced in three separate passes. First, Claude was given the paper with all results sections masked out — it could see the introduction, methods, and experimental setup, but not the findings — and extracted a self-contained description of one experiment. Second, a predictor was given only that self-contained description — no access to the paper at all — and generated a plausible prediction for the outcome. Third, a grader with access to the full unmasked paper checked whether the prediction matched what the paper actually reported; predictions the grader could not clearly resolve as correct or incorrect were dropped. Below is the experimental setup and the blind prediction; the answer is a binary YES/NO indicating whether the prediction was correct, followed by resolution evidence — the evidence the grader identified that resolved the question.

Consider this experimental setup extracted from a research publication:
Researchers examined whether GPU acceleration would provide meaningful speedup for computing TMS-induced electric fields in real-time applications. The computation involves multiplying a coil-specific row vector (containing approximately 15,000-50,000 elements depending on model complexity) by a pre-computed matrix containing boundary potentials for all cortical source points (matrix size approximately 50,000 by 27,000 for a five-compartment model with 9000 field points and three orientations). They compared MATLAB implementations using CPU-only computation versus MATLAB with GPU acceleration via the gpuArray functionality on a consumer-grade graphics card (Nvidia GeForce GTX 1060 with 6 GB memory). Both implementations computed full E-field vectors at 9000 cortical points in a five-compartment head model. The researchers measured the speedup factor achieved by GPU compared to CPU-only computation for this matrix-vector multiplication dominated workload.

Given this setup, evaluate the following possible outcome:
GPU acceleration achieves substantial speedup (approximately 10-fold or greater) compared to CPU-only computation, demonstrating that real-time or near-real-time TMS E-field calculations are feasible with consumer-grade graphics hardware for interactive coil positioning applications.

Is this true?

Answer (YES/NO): NO